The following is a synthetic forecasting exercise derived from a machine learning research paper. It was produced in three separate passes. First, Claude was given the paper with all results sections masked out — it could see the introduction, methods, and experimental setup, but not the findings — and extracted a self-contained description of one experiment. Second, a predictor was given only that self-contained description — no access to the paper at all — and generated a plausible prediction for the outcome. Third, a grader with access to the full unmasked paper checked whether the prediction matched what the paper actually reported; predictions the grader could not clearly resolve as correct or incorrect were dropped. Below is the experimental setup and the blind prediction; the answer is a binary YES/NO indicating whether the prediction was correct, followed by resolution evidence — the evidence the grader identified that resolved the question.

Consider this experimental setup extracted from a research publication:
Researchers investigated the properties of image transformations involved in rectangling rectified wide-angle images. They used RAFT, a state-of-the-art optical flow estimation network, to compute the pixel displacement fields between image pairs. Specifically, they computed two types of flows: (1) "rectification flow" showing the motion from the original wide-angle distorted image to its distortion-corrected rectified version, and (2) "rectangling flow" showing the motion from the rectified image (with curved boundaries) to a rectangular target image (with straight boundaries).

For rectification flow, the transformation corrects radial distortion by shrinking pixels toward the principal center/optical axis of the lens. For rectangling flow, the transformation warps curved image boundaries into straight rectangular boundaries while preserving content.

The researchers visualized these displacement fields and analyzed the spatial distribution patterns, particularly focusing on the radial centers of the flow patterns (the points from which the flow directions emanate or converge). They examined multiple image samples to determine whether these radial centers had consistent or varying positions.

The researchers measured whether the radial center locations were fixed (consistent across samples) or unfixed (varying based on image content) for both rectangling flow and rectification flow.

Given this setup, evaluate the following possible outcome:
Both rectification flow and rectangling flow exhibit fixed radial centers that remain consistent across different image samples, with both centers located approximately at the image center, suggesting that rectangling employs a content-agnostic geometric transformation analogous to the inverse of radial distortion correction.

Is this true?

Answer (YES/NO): NO